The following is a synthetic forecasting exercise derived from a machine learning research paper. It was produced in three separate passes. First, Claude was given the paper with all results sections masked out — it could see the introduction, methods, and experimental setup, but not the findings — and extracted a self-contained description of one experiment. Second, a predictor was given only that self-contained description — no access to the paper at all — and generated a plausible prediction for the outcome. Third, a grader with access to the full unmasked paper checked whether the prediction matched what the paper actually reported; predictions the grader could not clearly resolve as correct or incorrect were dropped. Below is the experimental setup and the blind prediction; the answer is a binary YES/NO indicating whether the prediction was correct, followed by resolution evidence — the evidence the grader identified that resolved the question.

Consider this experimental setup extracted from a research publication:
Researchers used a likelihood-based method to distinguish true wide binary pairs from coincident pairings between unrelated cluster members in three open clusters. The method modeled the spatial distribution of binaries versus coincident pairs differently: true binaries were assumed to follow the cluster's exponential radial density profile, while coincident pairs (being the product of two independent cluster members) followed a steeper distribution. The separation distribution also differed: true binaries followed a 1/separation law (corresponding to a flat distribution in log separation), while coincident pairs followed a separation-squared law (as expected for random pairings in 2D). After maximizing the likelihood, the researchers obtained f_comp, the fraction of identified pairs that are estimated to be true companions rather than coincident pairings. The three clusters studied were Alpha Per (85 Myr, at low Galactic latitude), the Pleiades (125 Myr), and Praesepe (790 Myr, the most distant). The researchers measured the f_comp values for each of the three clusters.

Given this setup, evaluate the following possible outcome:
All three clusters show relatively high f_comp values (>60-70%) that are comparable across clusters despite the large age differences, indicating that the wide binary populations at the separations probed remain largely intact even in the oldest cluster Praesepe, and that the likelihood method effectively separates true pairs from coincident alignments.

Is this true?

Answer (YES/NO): NO